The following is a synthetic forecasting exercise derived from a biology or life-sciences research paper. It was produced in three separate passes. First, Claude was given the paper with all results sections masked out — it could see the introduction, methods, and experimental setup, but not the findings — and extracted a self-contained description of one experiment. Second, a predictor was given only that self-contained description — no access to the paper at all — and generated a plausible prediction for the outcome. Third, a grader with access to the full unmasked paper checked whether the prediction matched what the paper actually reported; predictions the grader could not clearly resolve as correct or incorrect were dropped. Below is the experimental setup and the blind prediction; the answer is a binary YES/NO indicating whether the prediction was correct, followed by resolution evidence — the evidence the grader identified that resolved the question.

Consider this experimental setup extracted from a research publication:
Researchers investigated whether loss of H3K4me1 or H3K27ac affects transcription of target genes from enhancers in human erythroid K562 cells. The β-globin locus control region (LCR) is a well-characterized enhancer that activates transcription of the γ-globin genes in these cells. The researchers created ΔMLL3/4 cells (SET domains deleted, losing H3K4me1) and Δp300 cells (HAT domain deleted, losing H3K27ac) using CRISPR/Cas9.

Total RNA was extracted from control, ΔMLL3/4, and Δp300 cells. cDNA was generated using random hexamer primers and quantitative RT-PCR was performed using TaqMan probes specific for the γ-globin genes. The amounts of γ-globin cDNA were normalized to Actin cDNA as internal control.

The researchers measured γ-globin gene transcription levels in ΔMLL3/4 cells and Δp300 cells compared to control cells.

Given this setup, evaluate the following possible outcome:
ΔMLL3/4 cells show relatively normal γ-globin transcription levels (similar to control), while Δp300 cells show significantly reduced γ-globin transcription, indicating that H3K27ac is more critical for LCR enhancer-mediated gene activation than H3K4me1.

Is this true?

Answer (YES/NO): NO